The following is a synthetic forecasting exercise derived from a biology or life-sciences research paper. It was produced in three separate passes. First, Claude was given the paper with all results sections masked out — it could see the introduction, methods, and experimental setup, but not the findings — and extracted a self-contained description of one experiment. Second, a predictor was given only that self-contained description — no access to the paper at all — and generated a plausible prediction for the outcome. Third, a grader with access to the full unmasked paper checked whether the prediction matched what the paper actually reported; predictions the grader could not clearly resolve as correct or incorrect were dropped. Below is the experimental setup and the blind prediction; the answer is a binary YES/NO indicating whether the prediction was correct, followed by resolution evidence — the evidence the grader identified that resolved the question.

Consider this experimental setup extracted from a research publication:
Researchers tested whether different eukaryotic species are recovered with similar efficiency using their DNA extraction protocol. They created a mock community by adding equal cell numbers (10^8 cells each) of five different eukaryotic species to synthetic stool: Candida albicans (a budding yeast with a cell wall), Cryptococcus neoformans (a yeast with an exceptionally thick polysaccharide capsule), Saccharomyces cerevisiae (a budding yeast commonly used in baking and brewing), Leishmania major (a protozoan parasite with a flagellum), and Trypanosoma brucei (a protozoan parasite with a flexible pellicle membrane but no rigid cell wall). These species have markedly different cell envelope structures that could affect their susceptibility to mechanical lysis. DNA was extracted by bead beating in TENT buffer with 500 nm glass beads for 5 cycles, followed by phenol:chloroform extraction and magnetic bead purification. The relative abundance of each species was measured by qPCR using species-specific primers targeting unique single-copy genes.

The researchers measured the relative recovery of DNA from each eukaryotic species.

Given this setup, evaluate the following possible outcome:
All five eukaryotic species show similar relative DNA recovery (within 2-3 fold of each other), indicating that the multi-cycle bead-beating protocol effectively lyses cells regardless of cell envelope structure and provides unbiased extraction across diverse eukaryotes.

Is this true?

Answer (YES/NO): NO